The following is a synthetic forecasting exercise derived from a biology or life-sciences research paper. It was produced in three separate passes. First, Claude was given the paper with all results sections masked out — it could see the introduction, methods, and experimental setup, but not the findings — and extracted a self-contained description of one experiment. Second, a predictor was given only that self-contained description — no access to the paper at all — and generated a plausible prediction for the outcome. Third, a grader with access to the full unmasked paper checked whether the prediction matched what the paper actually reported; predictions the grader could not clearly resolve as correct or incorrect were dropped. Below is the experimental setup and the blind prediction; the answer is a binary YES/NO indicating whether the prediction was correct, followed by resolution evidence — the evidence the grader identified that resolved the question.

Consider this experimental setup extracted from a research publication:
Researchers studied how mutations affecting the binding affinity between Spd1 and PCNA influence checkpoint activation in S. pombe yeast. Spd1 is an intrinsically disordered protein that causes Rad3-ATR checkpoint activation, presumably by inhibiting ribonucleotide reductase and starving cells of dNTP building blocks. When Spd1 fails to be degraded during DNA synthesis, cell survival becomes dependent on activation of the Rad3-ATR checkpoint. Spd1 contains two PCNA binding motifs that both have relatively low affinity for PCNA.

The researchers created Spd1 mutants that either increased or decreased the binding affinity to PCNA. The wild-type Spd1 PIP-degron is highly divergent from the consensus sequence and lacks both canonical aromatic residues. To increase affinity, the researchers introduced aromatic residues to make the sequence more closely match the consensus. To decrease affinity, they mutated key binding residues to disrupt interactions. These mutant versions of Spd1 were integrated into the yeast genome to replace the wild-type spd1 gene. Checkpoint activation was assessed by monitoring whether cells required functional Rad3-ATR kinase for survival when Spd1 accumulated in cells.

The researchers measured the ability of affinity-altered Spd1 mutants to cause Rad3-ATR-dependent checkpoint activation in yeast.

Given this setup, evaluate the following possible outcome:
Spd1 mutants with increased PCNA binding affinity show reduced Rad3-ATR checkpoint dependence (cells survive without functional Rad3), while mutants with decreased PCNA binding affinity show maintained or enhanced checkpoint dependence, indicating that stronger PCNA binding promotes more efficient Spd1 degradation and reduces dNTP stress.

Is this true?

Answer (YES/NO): NO